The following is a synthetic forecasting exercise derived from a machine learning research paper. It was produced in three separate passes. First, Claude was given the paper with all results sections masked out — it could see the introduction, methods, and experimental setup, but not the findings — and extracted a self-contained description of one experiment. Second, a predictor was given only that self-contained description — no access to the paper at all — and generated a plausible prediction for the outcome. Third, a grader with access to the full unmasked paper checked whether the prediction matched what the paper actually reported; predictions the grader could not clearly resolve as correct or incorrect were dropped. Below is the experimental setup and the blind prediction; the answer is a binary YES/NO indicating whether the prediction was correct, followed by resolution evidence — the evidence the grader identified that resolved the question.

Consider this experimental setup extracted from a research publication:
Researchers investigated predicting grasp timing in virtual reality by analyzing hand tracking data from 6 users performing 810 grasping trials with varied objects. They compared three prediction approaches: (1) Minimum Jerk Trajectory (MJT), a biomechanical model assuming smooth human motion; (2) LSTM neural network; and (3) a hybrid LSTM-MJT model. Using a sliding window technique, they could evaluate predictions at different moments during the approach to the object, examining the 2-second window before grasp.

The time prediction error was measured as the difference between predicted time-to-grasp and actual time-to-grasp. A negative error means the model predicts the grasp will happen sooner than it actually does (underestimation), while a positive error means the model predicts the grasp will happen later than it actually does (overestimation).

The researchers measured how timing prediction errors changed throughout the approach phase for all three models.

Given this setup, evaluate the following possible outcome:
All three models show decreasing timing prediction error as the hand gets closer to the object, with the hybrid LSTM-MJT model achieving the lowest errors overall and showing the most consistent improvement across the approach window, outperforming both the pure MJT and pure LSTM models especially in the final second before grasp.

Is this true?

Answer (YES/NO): NO